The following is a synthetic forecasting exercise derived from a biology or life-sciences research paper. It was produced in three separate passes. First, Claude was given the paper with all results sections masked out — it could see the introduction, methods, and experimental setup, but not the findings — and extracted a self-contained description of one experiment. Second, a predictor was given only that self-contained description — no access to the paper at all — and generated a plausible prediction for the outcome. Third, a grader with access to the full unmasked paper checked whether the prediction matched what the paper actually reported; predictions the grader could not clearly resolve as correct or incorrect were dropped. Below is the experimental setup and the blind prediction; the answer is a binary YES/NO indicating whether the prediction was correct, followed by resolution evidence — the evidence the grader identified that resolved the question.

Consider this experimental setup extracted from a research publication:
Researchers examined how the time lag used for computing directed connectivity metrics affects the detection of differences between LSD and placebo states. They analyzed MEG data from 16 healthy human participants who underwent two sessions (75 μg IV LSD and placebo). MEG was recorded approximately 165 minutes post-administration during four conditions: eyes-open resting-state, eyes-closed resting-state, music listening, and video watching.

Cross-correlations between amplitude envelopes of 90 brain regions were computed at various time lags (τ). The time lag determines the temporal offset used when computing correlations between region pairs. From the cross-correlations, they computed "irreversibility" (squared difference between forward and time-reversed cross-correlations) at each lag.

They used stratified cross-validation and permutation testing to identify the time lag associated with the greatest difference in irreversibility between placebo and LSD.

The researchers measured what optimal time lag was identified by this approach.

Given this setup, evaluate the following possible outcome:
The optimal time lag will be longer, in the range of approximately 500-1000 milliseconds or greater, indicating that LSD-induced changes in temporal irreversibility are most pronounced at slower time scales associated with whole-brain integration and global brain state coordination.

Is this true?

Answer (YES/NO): NO